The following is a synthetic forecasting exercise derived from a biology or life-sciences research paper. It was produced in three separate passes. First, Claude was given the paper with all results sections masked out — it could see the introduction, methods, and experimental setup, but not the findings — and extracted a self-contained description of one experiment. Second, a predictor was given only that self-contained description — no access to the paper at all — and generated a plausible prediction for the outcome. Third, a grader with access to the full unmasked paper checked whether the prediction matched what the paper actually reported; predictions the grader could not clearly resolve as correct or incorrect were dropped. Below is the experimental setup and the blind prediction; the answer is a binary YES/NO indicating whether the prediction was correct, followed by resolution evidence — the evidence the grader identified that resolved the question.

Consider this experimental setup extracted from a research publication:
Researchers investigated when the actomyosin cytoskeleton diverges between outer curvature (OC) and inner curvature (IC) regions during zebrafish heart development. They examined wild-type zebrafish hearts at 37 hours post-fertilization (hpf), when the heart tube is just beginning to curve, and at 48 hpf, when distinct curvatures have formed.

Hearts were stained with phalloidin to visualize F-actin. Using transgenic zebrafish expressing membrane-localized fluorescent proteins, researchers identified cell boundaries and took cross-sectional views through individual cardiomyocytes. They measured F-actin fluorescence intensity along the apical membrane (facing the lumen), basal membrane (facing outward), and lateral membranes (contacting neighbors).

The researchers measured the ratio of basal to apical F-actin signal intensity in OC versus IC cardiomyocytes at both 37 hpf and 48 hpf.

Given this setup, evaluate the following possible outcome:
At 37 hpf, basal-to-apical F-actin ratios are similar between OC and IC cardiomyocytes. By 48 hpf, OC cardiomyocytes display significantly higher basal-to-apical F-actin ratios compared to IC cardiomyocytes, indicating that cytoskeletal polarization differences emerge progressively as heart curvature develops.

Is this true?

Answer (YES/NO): NO